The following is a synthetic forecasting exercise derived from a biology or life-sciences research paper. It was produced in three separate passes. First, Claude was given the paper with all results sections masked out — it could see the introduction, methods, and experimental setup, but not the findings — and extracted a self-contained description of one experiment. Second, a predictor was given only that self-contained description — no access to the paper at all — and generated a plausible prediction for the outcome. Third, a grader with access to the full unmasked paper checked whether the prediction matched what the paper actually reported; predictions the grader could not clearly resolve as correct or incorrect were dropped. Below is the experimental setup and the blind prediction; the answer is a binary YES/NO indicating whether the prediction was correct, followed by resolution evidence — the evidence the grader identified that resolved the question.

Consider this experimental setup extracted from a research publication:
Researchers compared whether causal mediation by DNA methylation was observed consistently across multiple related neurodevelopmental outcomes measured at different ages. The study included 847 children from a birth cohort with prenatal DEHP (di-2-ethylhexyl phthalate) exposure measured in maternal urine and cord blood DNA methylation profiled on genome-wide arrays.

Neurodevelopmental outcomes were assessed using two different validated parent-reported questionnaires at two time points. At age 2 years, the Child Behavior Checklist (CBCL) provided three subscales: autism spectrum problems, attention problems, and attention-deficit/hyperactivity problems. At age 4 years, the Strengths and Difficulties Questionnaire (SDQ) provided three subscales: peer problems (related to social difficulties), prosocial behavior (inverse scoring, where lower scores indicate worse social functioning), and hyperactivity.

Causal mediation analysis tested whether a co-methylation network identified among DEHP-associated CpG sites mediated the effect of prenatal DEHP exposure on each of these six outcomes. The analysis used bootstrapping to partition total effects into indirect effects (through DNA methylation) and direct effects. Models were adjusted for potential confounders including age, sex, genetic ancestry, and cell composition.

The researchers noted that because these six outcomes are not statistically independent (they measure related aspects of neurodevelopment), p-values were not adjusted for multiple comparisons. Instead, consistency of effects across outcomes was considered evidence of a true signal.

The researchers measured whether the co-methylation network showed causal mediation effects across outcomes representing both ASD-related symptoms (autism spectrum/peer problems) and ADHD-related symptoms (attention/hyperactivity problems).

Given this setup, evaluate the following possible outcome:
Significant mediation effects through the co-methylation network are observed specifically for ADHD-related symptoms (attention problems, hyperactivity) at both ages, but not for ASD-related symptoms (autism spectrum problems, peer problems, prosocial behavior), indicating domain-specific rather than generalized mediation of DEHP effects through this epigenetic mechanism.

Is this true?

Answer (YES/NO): NO